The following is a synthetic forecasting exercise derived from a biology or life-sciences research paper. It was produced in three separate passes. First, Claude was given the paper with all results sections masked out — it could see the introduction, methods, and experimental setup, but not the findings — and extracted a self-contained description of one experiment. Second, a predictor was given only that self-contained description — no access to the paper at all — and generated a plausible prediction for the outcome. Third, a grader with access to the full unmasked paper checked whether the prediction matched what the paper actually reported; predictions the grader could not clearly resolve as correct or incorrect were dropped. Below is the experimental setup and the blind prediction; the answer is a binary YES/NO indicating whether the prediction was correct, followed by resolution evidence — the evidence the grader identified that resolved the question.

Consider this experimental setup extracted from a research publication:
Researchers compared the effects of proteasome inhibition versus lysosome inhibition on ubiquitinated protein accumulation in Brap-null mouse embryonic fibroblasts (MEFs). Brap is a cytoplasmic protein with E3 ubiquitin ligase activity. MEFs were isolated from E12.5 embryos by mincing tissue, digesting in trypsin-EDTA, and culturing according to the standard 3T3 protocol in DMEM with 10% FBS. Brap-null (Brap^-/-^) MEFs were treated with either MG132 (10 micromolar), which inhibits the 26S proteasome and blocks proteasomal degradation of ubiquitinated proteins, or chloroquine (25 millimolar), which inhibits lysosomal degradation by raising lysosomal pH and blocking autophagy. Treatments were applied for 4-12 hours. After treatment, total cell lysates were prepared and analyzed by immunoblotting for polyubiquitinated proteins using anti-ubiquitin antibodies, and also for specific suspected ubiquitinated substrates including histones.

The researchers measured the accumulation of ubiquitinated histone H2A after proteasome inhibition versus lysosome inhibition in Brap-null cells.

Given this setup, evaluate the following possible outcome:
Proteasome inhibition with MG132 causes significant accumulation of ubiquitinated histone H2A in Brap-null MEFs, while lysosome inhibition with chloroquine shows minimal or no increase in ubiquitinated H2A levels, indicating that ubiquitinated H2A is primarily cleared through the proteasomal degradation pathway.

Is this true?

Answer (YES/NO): YES